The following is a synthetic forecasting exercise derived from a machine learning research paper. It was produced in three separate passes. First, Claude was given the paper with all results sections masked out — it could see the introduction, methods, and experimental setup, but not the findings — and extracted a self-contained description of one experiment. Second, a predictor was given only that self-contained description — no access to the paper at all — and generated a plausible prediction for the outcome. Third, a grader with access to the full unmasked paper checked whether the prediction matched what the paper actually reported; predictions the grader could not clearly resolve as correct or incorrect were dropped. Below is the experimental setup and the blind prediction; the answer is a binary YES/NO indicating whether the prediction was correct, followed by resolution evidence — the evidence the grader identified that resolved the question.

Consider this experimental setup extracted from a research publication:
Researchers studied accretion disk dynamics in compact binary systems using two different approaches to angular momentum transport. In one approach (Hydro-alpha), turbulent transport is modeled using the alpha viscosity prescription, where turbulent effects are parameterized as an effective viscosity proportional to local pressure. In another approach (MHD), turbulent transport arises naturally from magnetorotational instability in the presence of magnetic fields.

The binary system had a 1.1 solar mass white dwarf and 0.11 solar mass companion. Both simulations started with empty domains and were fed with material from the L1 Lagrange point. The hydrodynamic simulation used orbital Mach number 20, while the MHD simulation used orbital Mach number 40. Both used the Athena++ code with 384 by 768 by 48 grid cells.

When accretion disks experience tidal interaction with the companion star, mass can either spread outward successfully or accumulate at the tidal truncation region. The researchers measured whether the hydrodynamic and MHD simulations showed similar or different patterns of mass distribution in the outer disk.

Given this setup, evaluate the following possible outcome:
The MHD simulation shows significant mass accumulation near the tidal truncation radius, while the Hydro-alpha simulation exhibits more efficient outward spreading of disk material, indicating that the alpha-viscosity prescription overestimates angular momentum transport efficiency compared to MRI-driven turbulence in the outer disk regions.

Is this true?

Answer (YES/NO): NO